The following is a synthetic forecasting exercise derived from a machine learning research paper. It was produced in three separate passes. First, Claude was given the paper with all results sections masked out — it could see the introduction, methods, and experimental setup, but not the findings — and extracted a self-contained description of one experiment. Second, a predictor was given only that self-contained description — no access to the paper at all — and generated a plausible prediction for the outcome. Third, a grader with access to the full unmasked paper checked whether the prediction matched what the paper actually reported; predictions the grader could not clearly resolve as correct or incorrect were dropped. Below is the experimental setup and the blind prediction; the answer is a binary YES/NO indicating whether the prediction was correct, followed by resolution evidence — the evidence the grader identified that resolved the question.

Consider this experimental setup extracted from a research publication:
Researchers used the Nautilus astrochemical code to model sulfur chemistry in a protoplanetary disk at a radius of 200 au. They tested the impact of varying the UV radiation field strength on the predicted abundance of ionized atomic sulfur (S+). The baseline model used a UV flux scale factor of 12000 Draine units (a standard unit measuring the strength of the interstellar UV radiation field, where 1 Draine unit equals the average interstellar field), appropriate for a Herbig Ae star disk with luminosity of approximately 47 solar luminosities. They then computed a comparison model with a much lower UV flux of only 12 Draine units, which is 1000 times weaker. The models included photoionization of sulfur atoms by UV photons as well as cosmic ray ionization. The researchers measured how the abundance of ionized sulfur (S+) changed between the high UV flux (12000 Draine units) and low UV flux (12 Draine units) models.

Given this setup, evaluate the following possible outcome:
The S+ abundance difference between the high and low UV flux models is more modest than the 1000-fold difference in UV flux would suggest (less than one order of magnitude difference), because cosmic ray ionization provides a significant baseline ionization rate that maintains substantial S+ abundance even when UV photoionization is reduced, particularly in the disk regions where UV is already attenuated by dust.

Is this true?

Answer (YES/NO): NO